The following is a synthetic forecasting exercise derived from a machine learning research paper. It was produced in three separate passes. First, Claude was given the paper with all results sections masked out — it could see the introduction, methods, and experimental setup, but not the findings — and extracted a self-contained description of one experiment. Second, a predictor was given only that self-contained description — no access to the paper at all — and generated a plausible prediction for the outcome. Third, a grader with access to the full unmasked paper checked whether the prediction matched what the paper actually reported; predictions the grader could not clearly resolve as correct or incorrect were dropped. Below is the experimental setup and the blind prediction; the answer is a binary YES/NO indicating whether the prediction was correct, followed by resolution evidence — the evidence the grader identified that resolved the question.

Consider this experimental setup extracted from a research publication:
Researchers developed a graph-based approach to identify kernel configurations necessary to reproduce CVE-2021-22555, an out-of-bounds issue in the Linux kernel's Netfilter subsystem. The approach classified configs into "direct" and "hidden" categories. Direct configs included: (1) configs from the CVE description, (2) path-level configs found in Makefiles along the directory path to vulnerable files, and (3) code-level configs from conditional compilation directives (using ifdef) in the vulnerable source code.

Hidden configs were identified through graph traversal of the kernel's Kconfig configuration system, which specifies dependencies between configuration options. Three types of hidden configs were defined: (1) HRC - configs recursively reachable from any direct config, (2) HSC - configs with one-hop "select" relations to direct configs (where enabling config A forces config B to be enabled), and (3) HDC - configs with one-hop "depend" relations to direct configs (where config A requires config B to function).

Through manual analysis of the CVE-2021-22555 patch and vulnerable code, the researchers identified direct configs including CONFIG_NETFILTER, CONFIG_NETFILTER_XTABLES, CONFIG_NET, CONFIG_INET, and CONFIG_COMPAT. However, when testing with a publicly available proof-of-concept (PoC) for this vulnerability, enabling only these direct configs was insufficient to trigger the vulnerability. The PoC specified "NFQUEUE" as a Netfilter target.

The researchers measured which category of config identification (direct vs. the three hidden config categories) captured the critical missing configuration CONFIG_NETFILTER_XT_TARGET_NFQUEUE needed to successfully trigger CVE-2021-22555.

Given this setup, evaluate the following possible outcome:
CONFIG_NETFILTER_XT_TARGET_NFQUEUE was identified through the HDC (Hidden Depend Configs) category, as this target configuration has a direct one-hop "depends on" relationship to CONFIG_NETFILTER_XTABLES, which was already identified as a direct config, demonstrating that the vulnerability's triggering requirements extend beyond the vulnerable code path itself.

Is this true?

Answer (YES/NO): YES